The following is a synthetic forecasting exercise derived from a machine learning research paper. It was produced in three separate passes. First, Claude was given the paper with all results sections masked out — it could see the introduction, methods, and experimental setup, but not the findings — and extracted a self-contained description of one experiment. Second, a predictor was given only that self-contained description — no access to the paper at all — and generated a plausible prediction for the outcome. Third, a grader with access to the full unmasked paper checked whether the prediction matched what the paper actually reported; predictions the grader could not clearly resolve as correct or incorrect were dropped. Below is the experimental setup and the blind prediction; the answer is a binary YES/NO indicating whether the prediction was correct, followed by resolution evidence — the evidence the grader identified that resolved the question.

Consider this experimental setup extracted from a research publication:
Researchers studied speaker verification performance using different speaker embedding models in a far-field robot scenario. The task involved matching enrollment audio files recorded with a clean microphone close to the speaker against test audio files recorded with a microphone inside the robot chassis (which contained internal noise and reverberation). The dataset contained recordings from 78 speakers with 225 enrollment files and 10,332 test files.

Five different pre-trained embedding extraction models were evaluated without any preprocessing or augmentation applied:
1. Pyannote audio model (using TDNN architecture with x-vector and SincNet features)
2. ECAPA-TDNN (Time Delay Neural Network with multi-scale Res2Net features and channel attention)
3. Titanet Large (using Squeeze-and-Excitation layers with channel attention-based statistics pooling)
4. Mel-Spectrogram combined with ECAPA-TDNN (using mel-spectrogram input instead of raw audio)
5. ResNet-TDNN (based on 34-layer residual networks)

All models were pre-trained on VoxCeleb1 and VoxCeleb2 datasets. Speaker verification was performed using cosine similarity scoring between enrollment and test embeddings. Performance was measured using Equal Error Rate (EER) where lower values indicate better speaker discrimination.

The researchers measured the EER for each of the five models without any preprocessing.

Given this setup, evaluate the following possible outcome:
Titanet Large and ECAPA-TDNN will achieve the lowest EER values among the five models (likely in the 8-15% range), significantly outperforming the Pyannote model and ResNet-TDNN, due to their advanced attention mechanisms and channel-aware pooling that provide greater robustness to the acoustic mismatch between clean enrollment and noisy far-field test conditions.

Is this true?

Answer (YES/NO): NO